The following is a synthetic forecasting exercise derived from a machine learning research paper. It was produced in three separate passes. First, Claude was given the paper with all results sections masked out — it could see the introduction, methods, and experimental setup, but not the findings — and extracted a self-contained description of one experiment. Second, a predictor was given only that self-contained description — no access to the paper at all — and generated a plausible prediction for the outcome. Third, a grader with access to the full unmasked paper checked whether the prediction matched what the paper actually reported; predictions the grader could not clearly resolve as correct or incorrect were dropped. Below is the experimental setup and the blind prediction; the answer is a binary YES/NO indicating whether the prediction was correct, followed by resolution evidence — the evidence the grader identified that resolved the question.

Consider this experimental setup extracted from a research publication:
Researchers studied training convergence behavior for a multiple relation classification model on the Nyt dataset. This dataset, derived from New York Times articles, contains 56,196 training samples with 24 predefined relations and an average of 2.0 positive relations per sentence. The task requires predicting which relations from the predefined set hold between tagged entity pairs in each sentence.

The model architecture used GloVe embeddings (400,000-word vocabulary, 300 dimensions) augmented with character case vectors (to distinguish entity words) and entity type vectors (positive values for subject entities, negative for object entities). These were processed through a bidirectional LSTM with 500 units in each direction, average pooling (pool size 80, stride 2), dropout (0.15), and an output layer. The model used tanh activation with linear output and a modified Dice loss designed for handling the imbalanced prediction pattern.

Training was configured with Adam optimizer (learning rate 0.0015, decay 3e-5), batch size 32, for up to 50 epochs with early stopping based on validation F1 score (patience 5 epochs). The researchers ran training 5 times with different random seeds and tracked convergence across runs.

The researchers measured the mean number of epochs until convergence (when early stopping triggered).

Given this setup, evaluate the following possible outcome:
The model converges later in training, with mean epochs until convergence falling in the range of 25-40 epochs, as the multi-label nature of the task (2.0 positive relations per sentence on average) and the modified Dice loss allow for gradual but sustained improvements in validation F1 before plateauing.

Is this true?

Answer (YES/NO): NO